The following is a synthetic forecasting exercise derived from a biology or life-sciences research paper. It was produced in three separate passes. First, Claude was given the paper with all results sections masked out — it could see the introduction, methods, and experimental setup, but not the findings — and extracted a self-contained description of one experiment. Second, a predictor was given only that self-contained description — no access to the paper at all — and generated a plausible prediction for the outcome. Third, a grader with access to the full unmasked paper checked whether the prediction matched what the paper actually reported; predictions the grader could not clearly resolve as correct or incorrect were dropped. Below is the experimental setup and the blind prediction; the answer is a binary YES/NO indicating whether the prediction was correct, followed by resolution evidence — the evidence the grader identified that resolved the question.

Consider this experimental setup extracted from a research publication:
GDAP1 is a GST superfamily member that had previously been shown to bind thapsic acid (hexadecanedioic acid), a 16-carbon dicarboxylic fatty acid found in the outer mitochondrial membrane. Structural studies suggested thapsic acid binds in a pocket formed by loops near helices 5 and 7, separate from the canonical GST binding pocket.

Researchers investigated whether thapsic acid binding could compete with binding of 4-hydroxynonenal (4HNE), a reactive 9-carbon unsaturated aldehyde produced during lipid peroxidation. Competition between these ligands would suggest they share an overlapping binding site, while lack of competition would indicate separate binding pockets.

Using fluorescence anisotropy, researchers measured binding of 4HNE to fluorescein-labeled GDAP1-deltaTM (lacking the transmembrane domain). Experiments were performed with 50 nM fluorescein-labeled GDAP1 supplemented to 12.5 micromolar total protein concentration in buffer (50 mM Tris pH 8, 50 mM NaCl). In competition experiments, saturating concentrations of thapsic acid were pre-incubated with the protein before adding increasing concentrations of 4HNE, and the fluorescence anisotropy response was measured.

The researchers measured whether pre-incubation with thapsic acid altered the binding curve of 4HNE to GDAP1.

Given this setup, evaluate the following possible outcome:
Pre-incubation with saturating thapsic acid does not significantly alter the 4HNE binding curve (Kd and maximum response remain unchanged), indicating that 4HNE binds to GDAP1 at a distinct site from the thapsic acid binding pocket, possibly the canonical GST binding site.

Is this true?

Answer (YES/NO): YES